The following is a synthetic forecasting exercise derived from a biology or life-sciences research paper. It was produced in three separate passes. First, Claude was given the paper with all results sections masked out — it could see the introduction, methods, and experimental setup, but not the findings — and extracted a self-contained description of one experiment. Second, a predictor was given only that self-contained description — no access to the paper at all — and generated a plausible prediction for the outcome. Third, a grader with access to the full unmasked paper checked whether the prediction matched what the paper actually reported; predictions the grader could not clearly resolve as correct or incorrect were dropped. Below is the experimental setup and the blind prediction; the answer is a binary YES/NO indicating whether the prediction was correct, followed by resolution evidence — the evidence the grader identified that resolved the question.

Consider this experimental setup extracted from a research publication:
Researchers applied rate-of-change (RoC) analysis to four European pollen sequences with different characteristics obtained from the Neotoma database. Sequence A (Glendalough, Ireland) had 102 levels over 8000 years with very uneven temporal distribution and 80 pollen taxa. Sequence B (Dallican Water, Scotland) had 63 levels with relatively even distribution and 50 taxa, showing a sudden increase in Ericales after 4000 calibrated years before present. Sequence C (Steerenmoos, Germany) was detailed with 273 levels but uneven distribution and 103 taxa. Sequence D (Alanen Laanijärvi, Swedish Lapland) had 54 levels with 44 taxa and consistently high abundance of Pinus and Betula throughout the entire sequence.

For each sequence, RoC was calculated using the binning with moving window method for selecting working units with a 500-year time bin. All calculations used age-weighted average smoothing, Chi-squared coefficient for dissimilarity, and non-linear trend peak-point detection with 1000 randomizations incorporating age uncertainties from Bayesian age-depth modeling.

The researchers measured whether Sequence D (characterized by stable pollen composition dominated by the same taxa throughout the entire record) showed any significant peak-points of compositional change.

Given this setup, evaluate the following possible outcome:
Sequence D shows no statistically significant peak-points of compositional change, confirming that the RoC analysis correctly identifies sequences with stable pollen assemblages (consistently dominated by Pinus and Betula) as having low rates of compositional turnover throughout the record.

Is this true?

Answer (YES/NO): NO